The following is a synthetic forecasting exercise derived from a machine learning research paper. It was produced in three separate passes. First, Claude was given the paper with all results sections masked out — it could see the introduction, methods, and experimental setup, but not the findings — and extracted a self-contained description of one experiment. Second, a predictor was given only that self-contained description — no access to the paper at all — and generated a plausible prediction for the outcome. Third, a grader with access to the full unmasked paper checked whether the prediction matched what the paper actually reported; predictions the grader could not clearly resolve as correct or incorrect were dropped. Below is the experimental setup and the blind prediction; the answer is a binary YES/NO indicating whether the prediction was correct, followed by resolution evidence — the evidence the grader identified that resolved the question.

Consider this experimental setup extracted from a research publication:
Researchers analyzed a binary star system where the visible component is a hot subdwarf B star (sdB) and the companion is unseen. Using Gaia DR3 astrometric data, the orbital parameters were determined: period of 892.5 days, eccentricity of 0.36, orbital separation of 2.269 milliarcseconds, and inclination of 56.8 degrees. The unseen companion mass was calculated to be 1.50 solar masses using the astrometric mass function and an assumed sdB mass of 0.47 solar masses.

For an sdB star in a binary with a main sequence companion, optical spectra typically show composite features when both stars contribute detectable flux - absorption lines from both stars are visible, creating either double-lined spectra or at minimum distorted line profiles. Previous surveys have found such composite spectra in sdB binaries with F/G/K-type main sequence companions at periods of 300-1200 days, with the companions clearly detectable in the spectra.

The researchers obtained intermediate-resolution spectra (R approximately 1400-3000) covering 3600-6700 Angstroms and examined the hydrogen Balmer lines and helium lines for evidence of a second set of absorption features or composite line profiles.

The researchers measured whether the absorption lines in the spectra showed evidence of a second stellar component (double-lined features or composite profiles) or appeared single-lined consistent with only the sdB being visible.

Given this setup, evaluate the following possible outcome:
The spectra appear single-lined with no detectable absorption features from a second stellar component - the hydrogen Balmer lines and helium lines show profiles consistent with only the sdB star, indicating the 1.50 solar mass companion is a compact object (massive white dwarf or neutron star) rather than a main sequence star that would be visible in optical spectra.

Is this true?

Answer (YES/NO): YES